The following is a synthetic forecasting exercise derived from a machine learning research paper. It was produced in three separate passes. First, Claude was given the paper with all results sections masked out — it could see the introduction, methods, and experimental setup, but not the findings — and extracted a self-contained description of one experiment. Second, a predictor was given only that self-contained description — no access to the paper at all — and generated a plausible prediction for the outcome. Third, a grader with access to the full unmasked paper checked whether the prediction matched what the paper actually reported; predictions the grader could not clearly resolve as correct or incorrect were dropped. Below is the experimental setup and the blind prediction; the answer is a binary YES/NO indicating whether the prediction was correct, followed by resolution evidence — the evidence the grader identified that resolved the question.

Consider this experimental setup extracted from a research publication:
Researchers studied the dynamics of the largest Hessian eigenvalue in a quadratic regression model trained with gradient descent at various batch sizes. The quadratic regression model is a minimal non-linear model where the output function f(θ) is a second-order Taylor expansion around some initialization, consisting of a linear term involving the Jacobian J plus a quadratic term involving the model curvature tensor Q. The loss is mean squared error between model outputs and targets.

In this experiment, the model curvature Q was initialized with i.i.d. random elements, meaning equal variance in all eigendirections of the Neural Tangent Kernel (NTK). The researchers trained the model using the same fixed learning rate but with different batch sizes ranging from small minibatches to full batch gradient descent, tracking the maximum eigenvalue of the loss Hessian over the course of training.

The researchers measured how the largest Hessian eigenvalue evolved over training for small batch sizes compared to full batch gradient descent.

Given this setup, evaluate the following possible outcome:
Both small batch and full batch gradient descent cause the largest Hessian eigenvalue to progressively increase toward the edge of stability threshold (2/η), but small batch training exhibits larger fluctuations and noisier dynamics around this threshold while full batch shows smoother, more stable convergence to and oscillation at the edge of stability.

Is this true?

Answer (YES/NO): NO